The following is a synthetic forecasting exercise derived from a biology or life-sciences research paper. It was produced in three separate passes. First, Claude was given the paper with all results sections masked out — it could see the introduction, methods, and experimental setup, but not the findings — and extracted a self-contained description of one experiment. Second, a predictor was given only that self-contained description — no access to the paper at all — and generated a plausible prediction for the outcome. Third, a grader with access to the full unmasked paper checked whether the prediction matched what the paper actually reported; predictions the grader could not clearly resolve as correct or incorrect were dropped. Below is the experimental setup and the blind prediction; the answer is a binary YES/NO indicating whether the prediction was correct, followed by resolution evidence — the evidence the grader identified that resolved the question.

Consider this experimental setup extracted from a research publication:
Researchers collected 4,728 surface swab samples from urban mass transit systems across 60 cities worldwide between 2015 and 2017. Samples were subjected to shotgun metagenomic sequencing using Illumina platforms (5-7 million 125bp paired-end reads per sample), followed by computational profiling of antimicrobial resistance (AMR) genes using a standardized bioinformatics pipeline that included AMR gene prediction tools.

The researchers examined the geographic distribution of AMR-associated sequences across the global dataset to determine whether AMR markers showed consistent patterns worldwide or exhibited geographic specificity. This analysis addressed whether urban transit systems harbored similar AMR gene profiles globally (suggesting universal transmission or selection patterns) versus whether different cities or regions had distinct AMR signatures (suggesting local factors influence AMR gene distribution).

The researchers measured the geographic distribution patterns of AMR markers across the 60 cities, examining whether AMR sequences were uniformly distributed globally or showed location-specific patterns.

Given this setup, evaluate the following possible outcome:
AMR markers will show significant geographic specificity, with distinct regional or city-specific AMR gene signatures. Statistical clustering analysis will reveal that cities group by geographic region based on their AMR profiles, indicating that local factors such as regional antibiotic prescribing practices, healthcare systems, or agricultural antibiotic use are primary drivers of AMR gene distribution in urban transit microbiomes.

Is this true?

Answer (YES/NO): NO